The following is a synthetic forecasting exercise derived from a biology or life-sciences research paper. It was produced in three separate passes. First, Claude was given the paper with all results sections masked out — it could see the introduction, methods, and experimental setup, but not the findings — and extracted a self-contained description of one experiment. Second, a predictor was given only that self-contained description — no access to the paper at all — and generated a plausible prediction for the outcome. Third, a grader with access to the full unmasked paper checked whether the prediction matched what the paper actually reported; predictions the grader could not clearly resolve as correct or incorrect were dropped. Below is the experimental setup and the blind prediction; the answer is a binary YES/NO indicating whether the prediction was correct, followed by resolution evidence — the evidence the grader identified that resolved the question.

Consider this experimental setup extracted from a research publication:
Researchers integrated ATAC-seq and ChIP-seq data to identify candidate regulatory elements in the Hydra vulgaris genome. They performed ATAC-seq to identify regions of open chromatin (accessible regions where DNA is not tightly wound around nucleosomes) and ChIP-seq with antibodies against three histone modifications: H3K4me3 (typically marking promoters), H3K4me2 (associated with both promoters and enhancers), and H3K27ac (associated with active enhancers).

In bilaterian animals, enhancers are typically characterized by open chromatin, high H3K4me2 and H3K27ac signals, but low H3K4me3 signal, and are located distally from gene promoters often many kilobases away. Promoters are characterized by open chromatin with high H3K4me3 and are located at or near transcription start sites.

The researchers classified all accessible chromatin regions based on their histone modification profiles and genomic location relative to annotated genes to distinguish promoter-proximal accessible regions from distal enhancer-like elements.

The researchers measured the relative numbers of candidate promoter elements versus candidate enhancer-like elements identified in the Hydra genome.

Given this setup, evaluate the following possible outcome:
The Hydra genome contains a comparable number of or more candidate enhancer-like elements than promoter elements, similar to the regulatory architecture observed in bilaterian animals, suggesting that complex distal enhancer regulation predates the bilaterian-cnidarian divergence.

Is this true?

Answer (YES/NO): NO